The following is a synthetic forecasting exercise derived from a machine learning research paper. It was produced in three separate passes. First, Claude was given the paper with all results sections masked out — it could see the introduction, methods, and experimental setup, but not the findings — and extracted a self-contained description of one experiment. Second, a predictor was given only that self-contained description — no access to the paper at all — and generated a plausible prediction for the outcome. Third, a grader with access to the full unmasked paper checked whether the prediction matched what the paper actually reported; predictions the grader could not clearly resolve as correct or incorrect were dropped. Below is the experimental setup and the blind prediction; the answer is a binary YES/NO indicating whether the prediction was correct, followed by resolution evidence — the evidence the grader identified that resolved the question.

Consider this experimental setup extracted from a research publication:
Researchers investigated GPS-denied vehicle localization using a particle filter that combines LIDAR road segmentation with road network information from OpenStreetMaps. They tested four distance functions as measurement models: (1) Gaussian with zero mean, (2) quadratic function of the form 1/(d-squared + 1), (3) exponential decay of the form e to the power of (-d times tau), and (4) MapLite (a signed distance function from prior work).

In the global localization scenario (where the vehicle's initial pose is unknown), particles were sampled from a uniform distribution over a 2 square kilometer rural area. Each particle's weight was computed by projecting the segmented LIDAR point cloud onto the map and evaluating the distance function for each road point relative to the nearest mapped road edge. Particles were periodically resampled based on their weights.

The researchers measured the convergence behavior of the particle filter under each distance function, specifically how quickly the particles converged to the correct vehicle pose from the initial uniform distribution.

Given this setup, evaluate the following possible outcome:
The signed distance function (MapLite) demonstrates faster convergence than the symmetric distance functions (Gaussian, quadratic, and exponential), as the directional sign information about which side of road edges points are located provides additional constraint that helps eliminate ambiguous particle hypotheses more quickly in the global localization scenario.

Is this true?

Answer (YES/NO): NO